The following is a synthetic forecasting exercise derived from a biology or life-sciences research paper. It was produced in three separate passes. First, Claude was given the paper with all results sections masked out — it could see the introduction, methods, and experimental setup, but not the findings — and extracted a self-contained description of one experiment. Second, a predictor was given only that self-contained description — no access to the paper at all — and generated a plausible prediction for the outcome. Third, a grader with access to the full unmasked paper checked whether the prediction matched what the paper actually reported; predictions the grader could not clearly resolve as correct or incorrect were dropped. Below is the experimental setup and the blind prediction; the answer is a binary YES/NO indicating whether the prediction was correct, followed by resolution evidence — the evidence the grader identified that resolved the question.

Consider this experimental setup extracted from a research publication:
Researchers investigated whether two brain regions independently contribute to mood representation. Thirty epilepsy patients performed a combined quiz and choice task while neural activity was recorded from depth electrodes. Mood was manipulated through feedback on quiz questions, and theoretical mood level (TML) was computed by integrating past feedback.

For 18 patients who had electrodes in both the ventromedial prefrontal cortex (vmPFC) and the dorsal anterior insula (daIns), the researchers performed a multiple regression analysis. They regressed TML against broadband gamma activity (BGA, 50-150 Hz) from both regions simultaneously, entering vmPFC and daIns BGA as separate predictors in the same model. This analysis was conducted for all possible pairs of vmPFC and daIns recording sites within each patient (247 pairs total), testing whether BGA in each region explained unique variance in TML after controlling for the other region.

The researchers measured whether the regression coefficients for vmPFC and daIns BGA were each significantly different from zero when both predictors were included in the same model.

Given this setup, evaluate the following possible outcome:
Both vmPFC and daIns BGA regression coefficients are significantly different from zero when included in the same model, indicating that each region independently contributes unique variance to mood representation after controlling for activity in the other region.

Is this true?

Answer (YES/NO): YES